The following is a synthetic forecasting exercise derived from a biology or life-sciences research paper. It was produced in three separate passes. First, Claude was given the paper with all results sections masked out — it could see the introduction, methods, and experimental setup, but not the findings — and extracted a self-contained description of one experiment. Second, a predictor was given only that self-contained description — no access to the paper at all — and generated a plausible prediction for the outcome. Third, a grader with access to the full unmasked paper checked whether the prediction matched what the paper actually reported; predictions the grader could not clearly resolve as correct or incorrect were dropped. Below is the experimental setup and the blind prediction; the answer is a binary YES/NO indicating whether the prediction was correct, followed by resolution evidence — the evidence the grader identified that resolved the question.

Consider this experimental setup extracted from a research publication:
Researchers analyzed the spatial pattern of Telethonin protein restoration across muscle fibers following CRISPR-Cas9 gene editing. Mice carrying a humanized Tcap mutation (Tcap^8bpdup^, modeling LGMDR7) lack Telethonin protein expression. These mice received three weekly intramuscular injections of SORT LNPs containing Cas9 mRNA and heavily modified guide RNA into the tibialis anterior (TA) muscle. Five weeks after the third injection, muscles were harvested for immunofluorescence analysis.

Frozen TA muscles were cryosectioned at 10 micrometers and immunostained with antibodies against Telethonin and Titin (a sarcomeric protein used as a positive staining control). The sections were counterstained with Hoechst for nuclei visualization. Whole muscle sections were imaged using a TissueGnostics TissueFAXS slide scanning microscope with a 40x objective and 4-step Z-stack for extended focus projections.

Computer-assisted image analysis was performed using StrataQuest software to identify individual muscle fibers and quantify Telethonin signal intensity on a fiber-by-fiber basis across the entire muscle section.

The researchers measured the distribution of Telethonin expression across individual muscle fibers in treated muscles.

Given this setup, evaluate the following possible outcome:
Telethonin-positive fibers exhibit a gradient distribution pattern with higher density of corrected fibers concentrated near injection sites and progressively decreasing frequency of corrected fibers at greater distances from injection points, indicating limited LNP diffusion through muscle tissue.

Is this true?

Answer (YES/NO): NO